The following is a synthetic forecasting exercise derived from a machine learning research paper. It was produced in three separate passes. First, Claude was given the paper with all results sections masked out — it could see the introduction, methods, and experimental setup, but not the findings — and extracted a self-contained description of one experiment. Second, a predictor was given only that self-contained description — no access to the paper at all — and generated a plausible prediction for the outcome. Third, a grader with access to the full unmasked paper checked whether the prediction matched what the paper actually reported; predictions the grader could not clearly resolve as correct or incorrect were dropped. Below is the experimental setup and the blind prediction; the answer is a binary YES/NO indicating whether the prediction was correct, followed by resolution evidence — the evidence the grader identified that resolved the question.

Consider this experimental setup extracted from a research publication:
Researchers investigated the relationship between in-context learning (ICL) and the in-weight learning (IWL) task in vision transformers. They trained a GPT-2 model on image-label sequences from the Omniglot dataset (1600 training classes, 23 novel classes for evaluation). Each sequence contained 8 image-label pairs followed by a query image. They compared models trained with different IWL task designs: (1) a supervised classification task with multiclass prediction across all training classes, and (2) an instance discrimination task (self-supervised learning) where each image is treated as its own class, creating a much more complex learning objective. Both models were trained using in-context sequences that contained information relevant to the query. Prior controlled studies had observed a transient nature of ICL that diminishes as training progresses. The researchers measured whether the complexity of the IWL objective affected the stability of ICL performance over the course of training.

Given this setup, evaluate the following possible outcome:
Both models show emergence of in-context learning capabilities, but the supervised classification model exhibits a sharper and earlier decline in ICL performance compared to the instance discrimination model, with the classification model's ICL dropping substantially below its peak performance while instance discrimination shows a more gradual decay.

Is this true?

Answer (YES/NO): NO